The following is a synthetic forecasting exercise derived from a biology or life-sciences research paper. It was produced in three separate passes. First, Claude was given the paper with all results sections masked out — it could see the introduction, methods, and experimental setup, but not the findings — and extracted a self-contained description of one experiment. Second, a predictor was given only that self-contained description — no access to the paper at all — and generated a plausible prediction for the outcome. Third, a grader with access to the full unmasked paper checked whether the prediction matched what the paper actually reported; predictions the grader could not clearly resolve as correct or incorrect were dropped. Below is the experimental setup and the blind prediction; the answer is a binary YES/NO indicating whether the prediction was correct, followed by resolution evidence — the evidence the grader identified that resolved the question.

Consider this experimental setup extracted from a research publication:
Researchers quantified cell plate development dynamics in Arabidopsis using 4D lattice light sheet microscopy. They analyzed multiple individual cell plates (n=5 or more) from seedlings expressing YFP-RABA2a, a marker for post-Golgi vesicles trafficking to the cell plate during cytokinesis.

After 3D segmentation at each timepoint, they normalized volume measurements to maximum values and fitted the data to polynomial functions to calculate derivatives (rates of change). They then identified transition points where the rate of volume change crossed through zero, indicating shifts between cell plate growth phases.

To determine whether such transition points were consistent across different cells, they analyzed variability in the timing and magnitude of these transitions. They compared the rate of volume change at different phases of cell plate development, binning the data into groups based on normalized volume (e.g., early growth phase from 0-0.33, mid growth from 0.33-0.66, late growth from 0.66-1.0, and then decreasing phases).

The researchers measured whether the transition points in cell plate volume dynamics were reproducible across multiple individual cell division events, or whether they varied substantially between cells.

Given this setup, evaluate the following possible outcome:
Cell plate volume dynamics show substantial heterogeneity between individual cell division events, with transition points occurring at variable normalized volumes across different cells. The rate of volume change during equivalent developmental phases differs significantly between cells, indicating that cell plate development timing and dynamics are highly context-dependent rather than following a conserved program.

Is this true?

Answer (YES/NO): NO